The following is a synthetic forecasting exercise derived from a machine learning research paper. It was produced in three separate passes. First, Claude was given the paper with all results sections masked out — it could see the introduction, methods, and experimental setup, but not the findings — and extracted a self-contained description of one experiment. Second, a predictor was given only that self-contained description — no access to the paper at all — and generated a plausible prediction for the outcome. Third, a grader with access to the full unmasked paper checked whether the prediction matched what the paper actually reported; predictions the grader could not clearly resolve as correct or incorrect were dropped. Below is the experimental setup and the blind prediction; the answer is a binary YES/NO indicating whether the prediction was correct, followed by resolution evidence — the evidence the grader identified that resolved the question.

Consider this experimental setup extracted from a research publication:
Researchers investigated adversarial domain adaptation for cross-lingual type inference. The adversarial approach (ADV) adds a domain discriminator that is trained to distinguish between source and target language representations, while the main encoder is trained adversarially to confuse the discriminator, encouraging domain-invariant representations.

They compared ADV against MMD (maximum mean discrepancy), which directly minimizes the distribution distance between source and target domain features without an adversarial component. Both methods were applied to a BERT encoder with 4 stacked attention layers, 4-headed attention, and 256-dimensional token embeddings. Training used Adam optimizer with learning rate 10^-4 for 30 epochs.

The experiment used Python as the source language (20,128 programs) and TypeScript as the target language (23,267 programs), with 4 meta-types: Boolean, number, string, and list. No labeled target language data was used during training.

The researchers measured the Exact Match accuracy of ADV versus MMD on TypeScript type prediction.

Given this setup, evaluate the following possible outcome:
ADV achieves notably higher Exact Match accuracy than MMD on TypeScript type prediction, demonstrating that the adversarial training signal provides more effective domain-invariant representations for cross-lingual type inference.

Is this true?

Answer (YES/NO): NO